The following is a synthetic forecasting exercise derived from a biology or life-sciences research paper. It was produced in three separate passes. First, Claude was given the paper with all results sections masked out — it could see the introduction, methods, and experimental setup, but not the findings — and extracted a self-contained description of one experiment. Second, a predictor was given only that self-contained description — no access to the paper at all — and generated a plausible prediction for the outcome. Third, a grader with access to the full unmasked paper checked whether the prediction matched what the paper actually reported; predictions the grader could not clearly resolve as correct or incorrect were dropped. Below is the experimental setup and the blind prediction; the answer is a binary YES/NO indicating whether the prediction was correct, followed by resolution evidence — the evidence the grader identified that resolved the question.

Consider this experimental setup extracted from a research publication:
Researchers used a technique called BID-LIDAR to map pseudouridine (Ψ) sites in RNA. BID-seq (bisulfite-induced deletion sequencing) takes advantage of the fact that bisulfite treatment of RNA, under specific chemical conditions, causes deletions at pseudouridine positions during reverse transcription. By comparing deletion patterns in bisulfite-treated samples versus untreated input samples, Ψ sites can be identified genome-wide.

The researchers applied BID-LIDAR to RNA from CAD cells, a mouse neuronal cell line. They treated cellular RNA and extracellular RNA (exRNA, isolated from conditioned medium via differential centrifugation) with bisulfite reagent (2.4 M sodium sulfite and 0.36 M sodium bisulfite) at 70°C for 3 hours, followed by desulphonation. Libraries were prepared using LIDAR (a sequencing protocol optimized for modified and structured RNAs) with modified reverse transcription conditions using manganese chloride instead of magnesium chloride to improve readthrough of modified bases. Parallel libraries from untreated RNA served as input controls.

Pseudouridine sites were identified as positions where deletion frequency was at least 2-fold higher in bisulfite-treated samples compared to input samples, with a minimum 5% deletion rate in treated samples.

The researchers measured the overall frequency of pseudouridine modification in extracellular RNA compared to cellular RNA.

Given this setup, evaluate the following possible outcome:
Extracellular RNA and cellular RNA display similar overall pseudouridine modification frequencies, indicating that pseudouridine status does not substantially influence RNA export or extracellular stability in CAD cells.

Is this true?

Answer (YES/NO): NO